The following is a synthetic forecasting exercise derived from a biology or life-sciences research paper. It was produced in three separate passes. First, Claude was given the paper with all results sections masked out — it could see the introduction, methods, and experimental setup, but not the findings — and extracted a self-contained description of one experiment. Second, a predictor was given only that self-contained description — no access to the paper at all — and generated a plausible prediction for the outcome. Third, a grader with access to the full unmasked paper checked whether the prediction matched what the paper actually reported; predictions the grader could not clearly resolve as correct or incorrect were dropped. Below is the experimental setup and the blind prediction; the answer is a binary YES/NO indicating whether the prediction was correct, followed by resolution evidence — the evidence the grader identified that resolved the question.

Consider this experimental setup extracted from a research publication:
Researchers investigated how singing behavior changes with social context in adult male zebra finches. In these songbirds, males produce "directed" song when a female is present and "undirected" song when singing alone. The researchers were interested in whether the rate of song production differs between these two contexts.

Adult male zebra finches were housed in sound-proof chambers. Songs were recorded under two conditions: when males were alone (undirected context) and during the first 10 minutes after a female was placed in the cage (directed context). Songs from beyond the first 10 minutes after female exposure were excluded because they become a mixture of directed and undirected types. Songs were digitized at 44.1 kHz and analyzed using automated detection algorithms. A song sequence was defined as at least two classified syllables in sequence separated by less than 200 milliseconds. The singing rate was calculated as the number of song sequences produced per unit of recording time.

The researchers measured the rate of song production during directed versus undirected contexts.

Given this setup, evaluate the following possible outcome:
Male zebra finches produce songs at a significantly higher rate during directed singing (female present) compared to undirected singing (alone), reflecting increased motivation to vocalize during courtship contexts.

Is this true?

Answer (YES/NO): YES